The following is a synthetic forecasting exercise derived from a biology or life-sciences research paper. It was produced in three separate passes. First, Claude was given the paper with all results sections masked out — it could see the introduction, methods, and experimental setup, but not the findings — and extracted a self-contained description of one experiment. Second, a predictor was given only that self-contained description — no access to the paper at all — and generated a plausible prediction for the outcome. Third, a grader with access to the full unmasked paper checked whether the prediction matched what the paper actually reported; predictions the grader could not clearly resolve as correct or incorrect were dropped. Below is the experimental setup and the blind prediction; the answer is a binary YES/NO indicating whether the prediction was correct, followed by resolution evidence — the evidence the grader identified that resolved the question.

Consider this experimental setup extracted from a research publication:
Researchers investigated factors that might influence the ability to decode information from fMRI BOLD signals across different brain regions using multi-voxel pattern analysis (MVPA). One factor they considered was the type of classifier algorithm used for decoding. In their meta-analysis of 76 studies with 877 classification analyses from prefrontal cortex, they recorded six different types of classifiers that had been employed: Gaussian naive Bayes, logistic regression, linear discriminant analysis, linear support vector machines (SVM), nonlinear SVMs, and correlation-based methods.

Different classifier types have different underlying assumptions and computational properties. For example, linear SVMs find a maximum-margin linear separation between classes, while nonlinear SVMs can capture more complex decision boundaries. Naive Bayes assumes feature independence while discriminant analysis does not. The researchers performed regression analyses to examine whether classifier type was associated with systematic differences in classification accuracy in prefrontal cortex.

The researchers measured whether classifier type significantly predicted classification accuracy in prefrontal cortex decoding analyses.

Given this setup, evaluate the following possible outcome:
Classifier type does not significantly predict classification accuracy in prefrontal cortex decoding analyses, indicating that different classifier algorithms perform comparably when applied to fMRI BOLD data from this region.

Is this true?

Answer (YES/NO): NO